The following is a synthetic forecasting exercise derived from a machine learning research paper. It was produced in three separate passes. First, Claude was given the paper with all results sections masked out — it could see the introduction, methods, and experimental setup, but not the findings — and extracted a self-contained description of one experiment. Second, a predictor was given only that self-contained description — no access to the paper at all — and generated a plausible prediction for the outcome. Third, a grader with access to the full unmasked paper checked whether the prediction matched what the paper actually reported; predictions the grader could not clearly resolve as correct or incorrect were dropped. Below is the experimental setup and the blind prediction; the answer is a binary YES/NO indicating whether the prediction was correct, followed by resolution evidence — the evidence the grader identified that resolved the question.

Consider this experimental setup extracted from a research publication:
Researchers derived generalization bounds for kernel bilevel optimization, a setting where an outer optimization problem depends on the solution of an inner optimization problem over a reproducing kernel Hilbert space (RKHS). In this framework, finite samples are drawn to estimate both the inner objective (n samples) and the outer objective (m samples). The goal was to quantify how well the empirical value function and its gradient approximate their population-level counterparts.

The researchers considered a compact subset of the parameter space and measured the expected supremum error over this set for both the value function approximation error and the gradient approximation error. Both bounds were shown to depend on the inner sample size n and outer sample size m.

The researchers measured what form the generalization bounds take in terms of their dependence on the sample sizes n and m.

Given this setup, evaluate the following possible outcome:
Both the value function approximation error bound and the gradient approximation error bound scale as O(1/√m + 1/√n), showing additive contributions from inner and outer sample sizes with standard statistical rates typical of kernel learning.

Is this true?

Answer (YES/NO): YES